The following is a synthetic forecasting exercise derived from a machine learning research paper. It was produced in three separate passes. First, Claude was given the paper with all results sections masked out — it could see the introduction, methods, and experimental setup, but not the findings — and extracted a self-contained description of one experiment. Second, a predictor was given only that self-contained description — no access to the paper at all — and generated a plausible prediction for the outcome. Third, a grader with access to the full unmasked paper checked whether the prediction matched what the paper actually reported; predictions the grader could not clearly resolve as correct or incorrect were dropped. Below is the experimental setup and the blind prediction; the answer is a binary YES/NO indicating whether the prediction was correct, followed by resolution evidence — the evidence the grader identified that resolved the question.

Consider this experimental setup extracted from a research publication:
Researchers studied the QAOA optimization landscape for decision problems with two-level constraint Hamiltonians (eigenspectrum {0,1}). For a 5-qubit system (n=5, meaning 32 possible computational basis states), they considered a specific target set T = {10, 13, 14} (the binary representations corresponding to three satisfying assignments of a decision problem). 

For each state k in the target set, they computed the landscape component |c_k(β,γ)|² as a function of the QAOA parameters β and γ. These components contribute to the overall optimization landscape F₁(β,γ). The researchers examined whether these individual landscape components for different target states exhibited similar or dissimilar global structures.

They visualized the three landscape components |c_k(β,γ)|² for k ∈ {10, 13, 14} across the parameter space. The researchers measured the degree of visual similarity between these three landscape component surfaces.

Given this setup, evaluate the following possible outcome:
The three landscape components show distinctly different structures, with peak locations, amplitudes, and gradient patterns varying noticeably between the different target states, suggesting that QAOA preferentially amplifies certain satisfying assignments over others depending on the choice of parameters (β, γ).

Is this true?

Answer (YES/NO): NO